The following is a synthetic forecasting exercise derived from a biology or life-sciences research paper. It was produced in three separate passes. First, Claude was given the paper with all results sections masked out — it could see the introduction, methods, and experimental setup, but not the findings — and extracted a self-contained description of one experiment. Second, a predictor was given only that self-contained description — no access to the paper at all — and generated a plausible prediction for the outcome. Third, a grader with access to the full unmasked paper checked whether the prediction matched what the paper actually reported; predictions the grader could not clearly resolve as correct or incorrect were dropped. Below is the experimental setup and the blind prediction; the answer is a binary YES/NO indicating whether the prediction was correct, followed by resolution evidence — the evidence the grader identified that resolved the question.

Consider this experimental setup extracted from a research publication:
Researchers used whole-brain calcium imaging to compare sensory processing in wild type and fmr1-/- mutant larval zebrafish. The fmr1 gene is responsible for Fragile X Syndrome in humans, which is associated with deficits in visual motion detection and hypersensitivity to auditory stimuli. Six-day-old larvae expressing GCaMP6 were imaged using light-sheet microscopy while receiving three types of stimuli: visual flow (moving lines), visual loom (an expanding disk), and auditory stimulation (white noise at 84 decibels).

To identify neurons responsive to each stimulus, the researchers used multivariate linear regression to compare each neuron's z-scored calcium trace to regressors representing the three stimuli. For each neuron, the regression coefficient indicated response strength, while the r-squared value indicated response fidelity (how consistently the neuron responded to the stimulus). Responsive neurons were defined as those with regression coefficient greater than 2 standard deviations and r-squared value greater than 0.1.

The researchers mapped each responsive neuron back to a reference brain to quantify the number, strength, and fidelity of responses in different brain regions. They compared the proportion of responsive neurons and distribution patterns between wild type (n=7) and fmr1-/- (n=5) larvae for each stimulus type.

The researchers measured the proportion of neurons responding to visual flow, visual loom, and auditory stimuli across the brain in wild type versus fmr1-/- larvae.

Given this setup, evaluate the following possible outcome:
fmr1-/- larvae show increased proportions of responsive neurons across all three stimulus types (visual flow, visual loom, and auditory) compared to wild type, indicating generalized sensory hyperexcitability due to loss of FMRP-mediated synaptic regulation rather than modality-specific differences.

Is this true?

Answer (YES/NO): NO